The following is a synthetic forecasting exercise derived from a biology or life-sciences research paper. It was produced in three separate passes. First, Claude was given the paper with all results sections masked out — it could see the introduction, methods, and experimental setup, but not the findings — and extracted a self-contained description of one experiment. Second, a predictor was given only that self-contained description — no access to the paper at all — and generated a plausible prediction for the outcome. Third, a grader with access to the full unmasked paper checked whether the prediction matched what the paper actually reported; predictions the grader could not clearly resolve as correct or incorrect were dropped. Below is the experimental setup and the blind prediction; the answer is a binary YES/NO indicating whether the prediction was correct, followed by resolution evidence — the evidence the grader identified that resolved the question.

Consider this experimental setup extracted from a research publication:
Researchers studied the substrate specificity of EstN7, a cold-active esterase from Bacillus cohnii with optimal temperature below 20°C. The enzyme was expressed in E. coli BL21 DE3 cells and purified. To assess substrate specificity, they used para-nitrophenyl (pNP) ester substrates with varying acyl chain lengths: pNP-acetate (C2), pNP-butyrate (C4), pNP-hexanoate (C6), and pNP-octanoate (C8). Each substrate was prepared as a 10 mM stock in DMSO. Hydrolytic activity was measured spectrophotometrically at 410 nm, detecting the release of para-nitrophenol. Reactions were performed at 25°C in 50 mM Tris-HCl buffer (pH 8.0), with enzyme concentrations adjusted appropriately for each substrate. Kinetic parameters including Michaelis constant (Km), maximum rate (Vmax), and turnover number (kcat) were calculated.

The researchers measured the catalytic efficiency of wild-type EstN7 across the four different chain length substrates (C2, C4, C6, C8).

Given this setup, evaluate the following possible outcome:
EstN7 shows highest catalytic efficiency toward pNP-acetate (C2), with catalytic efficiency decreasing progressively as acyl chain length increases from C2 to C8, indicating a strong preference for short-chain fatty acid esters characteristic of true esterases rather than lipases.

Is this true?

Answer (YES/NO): YES